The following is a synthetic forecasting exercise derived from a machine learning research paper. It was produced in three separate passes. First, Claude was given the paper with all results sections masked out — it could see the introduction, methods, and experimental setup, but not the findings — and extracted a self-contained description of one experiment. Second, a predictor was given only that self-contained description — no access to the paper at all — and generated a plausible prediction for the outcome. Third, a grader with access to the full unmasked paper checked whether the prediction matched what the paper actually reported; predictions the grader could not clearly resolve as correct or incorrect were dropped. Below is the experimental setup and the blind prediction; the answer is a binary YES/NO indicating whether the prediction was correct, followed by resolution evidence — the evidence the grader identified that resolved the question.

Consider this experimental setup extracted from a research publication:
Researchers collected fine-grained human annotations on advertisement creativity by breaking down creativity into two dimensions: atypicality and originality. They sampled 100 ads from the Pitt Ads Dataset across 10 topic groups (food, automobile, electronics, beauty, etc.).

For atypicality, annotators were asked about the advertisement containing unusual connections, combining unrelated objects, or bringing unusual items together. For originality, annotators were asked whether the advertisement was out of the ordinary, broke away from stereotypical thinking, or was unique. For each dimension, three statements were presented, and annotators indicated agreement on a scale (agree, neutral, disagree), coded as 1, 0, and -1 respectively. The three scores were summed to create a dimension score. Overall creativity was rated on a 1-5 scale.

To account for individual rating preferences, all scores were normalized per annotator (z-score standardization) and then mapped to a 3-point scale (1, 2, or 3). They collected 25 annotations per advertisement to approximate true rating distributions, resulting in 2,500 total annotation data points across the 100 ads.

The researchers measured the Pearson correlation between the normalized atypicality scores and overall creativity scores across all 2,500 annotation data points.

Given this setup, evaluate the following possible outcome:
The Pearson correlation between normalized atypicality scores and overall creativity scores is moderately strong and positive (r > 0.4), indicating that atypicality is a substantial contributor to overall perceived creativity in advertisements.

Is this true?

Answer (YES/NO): YES